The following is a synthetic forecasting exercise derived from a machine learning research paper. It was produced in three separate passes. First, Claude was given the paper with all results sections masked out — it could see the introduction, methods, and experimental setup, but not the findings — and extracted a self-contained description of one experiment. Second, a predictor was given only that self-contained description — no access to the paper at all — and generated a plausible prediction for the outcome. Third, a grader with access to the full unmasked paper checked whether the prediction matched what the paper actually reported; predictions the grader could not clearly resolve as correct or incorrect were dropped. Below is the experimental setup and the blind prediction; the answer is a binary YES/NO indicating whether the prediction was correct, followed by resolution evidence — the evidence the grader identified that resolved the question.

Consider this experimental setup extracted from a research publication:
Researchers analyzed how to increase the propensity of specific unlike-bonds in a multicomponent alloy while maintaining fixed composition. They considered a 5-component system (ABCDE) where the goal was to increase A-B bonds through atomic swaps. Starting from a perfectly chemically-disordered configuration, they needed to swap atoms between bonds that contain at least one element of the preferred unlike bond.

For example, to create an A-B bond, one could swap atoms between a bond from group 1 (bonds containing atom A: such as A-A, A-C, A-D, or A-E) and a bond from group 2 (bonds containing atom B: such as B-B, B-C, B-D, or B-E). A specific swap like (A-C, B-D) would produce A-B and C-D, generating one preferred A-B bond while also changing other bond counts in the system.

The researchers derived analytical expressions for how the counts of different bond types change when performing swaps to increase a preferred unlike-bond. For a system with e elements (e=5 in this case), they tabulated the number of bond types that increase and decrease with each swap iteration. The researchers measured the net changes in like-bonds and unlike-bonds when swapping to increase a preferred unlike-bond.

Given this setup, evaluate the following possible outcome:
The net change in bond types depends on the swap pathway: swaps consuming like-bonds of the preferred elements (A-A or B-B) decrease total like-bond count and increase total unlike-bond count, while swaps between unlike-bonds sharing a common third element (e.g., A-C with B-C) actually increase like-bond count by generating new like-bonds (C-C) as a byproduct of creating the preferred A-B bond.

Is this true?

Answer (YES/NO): YES